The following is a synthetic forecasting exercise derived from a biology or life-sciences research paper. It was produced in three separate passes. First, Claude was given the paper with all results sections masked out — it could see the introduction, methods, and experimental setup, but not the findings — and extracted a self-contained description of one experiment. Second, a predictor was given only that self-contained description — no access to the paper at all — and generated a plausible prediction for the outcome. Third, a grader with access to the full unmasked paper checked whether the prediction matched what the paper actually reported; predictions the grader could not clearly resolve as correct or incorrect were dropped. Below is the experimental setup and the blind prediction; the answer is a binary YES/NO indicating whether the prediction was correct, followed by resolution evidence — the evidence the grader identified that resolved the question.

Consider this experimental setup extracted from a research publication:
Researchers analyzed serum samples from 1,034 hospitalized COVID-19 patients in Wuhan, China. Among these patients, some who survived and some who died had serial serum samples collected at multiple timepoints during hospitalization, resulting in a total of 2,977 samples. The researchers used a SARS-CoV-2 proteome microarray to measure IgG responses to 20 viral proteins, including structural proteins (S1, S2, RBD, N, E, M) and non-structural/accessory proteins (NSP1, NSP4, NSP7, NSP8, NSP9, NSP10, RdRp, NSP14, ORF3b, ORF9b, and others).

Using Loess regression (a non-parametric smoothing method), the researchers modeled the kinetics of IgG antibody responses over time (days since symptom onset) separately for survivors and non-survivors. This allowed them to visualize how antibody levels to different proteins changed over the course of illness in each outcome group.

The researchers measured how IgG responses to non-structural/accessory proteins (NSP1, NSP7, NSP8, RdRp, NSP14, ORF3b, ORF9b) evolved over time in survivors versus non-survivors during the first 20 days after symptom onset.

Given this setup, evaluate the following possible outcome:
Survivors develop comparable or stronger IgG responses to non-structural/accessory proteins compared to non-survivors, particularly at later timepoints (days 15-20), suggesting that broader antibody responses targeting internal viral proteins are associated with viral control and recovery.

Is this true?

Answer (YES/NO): NO